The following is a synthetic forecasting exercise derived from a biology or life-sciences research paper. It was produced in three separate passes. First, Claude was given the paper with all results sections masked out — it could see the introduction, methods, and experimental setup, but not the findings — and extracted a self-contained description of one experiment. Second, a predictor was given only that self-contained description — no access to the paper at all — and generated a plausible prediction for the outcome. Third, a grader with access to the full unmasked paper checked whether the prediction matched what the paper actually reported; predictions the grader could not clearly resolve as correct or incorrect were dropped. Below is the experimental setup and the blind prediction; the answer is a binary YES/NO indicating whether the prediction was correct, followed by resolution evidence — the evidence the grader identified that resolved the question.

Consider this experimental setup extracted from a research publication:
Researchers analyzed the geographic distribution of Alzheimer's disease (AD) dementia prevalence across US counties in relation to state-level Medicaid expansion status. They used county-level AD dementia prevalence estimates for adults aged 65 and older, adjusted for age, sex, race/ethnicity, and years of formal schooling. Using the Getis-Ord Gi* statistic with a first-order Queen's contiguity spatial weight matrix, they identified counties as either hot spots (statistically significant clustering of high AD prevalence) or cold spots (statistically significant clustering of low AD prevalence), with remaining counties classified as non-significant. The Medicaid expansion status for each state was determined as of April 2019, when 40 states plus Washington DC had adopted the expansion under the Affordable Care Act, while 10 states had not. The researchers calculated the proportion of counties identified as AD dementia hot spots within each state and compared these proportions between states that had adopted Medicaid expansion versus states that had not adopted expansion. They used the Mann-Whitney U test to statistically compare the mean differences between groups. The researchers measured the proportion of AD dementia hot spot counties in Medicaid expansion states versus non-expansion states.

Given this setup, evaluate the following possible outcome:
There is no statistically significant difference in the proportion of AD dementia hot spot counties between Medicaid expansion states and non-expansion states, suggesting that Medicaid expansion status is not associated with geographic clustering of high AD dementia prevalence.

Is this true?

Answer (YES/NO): NO